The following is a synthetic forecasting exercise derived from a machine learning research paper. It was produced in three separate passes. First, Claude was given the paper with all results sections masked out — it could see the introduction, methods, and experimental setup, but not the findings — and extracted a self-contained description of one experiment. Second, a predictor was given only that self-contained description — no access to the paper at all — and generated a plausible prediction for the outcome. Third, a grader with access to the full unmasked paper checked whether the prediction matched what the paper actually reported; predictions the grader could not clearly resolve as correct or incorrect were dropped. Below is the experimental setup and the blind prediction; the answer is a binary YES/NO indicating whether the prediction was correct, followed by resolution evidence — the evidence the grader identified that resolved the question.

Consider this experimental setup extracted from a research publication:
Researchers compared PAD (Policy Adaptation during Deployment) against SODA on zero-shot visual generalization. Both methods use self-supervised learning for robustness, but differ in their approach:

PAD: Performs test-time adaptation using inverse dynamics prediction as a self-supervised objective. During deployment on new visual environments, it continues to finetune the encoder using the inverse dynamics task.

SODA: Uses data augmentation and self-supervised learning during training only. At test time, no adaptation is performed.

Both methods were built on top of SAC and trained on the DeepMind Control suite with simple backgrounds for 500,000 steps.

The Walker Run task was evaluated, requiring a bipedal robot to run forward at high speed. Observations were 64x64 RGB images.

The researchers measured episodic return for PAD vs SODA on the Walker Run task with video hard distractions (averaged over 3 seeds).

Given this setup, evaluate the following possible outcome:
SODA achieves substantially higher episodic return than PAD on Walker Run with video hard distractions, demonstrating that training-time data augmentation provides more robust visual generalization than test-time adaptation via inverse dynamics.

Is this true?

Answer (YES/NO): YES